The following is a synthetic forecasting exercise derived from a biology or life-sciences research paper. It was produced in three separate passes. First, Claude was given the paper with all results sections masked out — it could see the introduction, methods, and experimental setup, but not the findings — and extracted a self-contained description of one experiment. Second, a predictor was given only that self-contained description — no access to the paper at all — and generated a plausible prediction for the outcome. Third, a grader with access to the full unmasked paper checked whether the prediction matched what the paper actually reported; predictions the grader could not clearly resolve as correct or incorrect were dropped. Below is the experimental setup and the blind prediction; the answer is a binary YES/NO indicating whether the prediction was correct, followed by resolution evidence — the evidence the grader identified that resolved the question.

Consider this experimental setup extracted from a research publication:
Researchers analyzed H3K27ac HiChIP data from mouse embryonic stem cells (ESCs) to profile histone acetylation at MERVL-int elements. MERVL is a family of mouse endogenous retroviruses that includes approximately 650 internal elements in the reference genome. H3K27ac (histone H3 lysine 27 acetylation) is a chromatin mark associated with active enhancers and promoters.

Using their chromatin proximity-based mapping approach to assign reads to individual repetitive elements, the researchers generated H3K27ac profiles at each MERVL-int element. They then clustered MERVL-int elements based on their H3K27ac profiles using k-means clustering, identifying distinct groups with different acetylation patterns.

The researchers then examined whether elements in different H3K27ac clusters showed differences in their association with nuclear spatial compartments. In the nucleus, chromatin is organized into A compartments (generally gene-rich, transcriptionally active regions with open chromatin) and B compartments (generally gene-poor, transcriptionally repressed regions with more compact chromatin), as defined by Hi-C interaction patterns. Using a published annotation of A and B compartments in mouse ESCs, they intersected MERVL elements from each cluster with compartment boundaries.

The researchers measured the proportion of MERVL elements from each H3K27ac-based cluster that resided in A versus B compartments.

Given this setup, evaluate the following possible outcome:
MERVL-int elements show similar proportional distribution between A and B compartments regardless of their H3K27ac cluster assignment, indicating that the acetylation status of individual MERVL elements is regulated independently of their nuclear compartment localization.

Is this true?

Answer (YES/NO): NO